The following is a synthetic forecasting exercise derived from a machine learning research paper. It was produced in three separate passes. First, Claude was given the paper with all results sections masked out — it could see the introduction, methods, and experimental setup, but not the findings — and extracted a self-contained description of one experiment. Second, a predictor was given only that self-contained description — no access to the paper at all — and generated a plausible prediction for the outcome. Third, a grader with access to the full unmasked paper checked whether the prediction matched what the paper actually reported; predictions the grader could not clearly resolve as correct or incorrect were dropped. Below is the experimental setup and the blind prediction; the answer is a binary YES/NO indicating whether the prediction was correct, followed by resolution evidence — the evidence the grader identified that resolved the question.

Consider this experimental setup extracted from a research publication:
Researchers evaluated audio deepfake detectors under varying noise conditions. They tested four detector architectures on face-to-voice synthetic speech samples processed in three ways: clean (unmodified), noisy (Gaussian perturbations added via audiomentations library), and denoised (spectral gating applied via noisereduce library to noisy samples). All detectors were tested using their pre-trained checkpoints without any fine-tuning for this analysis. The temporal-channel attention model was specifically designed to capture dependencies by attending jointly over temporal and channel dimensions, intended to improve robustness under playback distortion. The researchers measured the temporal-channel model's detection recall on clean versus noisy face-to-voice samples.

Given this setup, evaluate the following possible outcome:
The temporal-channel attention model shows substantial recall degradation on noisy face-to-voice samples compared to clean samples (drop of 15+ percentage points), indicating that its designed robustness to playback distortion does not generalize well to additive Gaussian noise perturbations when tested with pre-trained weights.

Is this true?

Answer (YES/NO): NO